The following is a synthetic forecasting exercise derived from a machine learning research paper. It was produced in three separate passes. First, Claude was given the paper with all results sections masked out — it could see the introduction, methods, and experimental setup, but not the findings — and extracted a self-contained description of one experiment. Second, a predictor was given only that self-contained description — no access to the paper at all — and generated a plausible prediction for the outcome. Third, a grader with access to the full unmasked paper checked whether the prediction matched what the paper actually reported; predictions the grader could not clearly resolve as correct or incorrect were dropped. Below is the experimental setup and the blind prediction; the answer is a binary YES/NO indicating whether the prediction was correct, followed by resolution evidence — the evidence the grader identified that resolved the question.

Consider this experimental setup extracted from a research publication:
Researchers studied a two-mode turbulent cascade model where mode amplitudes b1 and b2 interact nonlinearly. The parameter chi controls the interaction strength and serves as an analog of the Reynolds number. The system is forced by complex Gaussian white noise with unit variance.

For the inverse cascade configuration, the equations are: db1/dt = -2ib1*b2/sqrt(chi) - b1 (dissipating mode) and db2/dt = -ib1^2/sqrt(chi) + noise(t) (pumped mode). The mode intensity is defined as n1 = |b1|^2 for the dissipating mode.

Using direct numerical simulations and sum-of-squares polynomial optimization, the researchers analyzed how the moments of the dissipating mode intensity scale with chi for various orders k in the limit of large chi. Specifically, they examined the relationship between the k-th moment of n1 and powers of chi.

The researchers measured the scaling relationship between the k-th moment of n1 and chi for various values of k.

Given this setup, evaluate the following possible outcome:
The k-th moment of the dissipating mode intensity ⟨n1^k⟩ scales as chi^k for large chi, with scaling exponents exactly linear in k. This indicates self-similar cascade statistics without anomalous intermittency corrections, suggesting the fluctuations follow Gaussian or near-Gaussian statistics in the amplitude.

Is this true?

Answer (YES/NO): NO